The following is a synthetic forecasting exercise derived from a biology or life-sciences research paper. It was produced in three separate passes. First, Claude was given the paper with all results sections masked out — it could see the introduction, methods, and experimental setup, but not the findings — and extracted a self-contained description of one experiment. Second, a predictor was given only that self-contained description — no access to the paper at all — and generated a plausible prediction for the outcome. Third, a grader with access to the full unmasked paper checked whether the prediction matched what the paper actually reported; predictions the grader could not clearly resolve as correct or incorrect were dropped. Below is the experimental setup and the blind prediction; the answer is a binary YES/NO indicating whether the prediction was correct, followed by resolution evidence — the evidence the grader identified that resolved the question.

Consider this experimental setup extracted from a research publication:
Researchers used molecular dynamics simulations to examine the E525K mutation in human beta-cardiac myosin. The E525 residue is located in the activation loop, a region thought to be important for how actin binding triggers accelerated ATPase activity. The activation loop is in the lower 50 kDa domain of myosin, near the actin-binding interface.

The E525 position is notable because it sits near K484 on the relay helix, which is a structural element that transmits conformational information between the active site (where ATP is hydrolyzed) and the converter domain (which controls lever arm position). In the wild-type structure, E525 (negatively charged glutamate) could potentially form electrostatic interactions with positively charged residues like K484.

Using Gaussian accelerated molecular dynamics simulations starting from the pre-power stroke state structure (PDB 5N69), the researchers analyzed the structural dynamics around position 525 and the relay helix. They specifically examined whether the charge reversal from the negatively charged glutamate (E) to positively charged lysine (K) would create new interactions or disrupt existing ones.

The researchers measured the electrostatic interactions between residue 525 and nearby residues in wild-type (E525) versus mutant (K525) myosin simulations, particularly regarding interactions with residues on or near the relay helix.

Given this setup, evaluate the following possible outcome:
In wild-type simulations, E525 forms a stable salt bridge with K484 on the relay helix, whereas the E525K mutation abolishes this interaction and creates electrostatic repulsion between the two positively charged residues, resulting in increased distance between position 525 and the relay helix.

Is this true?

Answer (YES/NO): YES